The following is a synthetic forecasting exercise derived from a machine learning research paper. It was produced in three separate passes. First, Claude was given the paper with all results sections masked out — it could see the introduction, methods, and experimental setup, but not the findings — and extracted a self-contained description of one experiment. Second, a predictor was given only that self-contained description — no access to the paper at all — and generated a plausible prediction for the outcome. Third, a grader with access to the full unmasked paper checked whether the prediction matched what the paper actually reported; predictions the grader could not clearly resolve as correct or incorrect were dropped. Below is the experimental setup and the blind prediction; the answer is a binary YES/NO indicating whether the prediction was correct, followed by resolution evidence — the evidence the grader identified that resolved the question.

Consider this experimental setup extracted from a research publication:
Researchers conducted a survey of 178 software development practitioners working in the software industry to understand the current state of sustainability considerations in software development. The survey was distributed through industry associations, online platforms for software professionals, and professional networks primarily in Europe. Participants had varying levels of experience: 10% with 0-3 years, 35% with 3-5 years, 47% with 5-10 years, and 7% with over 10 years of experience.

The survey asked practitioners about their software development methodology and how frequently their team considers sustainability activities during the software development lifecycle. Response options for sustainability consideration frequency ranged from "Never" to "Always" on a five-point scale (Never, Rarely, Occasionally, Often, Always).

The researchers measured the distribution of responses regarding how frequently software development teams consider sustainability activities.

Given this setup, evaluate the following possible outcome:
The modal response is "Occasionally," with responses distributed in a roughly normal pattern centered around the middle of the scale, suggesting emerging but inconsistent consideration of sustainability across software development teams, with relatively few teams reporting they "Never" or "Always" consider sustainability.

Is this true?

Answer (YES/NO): NO